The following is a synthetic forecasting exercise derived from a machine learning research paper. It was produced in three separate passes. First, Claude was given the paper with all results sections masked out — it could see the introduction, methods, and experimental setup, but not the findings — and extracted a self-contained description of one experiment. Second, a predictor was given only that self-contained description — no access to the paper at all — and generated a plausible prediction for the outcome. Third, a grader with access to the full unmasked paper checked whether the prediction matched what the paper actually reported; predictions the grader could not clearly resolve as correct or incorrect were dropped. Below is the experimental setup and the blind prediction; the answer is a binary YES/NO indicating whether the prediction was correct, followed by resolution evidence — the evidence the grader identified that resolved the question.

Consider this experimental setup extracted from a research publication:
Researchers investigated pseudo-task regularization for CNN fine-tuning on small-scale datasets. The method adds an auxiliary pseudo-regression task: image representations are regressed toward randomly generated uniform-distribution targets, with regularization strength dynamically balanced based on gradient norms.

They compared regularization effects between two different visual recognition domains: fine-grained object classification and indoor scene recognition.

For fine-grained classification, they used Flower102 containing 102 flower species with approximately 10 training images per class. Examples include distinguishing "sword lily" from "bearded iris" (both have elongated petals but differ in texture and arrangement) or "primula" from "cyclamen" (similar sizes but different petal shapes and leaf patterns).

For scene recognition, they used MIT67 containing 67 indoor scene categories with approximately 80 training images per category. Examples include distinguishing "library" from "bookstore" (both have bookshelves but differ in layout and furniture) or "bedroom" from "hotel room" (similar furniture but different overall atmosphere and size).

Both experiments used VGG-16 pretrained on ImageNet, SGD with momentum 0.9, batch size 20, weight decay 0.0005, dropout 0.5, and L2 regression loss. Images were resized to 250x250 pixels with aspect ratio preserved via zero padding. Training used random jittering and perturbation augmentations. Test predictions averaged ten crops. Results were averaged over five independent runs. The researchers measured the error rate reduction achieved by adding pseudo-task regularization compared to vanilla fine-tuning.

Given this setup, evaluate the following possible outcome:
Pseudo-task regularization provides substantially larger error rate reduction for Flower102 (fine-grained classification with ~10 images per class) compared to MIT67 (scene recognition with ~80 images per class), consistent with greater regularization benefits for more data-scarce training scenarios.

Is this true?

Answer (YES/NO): YES